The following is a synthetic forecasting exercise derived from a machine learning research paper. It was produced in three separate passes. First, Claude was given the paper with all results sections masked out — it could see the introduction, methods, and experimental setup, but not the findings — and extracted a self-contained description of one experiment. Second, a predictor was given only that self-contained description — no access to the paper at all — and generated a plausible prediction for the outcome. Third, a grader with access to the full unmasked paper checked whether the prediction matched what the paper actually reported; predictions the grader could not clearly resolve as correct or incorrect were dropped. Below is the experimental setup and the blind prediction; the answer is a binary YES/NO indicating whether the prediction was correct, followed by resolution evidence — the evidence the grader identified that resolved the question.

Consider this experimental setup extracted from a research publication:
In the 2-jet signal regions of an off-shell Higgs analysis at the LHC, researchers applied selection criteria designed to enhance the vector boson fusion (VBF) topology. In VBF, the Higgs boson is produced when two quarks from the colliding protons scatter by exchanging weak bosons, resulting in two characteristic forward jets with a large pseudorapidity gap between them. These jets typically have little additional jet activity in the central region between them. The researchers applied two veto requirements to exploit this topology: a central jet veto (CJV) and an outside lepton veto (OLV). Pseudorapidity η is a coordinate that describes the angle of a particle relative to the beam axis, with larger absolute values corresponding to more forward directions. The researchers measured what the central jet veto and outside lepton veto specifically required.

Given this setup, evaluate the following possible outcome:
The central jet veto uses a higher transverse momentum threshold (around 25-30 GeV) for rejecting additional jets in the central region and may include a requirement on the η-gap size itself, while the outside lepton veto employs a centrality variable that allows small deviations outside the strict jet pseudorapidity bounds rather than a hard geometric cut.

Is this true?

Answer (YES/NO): NO